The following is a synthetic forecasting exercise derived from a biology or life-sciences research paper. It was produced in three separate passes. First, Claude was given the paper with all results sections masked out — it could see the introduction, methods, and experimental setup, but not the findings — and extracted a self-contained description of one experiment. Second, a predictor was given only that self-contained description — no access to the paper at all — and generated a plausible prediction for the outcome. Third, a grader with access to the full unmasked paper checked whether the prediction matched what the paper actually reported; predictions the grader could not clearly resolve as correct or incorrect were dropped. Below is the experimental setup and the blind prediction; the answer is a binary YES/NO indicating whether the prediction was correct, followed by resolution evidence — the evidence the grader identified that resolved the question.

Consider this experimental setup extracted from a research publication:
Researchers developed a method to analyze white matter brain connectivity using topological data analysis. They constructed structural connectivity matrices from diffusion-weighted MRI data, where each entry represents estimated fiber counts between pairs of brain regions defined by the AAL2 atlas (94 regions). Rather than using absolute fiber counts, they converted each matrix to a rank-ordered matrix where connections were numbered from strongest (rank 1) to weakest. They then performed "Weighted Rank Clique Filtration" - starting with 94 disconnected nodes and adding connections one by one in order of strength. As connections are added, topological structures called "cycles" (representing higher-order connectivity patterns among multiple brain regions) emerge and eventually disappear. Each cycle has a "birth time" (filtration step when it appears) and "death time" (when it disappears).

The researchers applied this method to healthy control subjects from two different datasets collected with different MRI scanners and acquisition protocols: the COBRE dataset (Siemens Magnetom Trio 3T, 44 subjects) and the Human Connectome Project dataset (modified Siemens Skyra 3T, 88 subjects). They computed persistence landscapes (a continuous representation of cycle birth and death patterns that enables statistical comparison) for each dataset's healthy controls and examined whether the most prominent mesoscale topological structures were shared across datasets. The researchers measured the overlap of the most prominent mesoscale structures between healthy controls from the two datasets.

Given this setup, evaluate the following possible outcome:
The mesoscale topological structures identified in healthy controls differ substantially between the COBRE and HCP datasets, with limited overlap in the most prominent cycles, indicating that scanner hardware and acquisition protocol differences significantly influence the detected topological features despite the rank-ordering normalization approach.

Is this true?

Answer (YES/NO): NO